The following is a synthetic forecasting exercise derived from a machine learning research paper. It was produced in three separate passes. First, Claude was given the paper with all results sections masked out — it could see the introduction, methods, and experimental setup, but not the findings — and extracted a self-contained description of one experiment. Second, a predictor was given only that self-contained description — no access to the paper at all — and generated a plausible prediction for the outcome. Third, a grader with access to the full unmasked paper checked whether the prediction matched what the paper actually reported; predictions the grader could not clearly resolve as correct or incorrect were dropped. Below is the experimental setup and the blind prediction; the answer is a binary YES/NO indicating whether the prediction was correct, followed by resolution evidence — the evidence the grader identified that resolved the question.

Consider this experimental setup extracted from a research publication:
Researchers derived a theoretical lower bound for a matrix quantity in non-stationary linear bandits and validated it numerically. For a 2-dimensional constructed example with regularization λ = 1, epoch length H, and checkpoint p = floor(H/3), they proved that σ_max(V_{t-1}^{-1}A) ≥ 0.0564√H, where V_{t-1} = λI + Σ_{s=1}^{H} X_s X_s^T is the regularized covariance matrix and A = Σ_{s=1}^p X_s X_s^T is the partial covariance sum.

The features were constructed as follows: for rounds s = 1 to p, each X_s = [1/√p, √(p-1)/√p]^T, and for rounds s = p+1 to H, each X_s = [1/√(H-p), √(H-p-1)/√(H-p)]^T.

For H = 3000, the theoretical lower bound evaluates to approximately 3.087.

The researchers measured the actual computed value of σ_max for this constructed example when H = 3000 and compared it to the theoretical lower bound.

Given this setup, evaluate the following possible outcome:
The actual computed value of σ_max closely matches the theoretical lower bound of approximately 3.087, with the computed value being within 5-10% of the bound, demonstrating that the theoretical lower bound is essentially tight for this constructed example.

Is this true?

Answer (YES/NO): NO